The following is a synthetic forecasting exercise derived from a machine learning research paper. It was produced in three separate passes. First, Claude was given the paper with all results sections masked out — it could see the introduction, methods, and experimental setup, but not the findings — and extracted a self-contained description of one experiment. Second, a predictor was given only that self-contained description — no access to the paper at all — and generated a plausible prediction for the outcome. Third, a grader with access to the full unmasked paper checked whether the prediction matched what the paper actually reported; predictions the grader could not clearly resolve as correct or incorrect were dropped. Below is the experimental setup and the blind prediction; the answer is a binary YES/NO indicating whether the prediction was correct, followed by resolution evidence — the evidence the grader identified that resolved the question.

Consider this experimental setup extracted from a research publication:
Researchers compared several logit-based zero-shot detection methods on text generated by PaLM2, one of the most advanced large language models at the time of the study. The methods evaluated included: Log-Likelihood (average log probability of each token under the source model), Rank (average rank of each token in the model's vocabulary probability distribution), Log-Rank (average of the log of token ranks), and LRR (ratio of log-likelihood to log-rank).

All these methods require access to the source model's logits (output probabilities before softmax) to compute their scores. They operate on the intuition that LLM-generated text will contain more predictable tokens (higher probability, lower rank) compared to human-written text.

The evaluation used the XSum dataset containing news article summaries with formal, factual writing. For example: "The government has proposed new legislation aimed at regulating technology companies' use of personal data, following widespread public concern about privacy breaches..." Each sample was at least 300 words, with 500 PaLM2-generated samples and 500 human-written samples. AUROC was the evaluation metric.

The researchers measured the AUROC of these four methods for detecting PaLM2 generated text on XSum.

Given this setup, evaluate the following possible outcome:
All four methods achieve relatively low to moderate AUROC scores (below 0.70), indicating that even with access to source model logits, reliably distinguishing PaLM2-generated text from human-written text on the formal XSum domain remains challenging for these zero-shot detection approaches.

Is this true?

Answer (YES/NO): NO